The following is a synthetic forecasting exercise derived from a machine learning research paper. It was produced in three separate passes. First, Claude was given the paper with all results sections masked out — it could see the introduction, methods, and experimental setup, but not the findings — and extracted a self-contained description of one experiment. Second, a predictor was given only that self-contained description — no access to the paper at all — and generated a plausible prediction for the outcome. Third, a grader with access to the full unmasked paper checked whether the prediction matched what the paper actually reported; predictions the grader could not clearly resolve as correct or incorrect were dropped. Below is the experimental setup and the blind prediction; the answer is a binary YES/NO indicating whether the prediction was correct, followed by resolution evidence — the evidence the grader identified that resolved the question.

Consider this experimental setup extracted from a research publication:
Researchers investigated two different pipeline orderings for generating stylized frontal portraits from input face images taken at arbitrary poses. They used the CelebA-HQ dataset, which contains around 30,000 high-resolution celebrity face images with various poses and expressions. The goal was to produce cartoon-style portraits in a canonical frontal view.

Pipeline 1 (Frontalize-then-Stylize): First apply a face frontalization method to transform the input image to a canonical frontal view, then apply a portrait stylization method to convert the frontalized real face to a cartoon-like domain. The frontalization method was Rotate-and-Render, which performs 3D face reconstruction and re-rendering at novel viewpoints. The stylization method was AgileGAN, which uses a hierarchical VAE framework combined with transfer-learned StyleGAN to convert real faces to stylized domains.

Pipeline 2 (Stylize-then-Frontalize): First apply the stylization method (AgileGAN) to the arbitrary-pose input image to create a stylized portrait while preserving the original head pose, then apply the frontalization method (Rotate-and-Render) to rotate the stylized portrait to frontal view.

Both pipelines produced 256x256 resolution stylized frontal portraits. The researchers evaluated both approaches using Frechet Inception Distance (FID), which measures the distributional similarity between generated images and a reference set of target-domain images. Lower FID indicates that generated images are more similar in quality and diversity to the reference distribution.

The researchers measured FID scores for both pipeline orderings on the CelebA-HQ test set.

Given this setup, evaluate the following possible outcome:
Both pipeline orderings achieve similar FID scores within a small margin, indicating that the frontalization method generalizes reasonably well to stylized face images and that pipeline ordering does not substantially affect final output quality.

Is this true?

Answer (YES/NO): NO